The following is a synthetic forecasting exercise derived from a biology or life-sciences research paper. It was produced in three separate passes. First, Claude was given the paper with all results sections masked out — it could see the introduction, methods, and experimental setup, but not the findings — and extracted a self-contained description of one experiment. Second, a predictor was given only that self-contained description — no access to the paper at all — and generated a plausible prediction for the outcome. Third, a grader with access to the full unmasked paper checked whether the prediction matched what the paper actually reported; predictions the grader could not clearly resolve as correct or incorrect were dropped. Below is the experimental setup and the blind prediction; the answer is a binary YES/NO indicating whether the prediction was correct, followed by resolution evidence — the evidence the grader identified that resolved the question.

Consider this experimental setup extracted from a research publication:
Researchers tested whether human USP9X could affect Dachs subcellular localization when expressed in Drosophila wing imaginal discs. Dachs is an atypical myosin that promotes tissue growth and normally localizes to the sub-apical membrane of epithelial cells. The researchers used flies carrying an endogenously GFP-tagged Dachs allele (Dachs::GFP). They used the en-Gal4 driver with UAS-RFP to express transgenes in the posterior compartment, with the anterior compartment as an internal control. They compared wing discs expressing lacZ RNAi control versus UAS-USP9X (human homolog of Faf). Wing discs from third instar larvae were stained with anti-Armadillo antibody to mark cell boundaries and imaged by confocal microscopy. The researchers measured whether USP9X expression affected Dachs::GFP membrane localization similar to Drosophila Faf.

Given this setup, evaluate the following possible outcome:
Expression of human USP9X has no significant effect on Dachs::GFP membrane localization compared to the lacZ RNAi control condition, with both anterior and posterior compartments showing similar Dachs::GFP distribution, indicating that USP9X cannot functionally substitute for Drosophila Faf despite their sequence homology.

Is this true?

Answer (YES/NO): NO